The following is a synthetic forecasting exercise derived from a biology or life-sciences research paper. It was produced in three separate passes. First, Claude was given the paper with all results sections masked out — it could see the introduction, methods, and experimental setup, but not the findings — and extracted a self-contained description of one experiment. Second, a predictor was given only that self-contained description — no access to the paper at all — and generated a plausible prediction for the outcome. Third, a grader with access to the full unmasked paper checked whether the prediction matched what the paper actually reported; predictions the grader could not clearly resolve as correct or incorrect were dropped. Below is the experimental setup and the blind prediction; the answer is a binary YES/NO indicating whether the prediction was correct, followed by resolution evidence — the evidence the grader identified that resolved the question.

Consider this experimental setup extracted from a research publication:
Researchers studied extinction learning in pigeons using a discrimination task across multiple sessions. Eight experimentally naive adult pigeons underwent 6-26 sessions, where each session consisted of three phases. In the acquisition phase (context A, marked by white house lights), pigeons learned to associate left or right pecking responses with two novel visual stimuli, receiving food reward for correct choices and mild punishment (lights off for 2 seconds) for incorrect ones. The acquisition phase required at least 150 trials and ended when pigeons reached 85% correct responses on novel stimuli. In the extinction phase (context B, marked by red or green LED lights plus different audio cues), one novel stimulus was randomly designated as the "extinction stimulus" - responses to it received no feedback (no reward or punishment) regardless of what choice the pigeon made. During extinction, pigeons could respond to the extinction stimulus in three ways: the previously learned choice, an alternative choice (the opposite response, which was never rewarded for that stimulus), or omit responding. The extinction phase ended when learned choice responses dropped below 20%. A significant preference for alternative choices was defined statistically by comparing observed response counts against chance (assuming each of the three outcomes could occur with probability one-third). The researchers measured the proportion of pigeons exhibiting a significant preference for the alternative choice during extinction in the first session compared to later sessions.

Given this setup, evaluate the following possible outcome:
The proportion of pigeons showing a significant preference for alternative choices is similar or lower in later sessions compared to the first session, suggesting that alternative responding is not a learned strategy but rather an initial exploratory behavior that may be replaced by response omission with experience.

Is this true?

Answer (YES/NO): YES